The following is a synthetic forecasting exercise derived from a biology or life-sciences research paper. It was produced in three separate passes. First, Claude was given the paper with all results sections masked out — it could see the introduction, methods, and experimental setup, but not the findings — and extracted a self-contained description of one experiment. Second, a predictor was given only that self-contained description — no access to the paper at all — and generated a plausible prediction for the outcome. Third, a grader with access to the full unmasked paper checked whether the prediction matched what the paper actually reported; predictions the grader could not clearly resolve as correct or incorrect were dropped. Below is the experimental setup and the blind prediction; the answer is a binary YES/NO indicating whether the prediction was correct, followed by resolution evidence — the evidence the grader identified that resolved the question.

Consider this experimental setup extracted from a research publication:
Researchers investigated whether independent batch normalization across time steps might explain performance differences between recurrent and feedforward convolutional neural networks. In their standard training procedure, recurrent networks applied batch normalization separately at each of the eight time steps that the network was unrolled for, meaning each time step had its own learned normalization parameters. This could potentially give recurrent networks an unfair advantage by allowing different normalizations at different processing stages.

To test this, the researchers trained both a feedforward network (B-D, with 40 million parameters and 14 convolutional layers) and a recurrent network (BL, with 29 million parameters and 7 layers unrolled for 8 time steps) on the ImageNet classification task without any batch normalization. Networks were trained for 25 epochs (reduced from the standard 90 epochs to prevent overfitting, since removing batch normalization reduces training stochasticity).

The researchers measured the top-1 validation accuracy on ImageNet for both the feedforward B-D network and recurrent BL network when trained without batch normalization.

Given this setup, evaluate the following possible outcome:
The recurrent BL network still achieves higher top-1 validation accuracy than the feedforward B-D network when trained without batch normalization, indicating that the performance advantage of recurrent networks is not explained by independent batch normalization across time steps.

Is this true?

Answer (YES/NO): YES